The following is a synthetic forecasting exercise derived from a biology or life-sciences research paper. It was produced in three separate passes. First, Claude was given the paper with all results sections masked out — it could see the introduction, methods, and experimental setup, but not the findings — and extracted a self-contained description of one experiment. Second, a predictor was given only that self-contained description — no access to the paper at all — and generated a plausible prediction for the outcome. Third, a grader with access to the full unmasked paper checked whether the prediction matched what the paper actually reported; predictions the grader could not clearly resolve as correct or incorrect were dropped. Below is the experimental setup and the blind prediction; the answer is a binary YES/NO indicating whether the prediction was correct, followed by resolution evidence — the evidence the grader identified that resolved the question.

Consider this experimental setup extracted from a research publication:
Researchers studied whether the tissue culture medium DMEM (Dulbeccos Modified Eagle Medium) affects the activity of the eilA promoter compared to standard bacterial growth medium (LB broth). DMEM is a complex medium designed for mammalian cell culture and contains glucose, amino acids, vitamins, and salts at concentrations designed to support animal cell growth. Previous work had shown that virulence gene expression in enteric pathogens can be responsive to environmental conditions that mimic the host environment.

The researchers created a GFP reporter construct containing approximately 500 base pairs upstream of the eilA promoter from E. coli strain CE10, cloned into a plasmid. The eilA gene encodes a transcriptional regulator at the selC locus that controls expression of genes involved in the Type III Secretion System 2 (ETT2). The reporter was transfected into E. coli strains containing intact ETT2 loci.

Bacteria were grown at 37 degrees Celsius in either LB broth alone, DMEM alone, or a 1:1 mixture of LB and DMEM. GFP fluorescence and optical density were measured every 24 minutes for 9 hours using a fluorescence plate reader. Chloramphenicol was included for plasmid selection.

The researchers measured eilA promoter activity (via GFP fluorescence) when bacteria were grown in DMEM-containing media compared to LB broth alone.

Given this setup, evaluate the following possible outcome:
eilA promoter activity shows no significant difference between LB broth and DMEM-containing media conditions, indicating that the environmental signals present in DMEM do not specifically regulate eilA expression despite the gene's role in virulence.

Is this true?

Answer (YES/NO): NO